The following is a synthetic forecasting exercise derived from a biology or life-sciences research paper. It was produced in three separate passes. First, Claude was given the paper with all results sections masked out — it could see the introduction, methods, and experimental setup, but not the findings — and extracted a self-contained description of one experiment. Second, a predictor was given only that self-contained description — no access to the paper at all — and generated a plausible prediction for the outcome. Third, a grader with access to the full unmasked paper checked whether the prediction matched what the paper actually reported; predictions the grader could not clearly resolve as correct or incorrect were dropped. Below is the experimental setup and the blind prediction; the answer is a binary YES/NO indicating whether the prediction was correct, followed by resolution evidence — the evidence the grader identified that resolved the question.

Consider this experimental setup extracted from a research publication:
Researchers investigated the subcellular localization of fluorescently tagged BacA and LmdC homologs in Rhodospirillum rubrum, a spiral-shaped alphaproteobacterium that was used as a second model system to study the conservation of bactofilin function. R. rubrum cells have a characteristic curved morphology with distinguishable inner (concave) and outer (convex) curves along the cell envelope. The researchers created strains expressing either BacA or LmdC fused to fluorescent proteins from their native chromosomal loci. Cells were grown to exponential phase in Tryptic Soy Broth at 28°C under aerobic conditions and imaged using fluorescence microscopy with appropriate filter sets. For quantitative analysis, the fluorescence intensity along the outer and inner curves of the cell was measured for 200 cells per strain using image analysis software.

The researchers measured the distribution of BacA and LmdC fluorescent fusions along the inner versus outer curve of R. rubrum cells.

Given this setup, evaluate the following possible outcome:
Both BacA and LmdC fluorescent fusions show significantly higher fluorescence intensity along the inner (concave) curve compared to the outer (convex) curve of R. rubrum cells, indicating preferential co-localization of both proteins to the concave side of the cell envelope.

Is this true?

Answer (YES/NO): YES